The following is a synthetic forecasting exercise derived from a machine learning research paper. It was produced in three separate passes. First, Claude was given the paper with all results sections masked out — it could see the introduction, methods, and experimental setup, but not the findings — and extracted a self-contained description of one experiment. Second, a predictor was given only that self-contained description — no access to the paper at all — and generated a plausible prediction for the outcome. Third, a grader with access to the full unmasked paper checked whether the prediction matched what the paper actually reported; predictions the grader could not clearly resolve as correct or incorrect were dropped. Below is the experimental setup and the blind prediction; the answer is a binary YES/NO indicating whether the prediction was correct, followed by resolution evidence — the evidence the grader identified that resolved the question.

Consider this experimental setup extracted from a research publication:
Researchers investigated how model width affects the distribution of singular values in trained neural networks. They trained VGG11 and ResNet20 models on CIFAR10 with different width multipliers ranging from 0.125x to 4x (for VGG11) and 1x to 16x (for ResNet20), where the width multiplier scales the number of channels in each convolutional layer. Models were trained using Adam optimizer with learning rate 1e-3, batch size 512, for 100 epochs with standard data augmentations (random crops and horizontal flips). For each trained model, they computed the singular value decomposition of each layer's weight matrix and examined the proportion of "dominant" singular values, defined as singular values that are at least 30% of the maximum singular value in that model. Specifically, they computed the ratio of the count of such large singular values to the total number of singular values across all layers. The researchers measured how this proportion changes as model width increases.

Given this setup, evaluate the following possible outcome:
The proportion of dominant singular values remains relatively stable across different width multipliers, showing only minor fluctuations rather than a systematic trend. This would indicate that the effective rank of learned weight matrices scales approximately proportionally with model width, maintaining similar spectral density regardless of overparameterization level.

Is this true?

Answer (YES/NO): NO